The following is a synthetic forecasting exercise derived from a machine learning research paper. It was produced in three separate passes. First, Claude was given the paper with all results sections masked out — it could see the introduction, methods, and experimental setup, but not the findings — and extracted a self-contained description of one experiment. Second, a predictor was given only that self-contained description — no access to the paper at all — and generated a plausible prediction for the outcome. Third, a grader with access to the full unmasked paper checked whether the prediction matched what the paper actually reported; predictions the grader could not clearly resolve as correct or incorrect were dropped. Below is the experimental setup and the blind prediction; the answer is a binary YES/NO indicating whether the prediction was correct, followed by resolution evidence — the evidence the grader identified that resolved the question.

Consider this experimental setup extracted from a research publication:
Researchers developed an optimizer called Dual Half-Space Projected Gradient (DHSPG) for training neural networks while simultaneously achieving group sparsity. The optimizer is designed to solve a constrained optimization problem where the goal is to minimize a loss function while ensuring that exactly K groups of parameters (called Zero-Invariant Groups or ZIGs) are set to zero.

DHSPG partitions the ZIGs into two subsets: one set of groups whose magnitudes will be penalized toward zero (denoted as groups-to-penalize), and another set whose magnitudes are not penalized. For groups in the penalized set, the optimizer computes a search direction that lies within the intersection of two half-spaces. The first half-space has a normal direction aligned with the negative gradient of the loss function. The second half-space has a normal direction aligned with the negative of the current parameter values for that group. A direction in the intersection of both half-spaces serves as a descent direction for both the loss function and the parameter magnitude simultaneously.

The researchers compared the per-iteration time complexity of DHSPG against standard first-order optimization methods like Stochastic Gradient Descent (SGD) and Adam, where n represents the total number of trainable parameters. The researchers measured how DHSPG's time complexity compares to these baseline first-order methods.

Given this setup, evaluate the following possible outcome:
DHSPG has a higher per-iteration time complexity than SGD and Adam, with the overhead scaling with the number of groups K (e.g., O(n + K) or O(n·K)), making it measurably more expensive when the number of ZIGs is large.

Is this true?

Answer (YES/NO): NO